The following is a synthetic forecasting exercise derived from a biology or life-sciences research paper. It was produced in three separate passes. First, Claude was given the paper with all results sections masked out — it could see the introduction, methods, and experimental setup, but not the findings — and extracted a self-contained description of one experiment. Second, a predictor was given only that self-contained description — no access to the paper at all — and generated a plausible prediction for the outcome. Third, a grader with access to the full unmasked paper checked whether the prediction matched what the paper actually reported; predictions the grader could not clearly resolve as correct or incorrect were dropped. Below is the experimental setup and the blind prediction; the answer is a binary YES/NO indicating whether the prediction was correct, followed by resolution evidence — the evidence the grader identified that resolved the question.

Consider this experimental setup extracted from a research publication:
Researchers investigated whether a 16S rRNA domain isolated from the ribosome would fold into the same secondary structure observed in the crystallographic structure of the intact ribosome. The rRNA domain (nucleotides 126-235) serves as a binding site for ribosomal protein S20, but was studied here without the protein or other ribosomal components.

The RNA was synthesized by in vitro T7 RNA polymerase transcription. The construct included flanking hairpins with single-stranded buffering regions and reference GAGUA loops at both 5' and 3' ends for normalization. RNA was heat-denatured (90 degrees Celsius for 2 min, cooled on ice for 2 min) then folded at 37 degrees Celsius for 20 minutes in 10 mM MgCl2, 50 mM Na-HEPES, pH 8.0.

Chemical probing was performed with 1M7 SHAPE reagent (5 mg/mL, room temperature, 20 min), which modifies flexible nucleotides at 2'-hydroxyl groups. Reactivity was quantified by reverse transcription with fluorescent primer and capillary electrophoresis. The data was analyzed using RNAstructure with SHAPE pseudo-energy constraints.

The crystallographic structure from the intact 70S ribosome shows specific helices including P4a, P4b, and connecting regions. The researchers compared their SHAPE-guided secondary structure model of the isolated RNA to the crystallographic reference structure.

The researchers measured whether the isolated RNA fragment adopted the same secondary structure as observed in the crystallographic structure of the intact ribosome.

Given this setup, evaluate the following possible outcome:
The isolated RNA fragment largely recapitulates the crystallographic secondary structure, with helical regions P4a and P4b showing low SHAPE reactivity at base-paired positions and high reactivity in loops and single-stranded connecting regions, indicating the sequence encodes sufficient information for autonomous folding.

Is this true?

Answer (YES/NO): NO